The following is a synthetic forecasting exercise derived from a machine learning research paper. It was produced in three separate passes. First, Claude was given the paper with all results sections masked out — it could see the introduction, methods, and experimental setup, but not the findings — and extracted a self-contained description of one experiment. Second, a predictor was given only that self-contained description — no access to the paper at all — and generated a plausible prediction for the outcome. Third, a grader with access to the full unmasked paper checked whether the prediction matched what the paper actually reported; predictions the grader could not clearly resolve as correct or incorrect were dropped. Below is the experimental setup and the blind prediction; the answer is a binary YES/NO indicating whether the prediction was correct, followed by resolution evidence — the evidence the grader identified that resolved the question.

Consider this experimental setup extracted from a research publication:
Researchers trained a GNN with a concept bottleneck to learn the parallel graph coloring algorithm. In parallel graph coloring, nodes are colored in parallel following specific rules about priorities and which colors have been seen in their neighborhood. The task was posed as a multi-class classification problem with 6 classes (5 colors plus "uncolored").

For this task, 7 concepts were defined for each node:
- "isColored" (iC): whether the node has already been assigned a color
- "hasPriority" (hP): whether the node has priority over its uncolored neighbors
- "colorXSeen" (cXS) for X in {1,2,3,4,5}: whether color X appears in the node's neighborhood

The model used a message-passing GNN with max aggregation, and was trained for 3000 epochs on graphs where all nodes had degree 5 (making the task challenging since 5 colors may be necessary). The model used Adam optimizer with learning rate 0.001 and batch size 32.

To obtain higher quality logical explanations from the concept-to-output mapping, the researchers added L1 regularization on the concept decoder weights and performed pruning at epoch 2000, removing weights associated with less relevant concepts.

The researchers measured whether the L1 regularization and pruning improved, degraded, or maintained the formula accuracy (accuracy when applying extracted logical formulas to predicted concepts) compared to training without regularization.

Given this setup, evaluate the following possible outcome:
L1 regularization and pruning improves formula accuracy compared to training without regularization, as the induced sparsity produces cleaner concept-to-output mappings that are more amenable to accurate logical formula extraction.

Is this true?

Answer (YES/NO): NO